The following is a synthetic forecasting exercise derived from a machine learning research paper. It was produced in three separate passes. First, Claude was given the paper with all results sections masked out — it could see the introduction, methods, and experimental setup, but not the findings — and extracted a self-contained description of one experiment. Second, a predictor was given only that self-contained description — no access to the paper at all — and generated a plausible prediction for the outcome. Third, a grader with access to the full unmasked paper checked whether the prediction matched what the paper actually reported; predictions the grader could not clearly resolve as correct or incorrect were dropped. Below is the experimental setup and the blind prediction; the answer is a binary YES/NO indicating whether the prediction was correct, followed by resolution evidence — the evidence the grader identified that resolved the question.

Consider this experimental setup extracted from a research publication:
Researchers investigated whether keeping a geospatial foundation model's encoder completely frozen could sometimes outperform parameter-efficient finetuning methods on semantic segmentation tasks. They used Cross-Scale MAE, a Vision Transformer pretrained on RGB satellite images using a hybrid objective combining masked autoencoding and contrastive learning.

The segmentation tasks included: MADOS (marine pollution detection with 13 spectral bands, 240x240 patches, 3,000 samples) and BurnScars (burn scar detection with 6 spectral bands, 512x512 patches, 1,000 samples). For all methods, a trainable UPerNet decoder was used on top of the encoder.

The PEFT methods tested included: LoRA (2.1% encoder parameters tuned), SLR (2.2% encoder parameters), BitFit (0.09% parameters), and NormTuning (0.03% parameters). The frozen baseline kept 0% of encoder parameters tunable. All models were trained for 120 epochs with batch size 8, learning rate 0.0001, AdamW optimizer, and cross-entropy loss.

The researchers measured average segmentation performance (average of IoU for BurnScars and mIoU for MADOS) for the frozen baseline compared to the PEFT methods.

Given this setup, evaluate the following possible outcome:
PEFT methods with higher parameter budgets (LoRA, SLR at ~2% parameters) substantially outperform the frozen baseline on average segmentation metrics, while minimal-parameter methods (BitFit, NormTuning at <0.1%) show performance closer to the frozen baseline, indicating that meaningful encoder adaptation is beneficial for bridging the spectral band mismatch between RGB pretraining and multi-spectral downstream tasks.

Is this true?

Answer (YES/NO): NO